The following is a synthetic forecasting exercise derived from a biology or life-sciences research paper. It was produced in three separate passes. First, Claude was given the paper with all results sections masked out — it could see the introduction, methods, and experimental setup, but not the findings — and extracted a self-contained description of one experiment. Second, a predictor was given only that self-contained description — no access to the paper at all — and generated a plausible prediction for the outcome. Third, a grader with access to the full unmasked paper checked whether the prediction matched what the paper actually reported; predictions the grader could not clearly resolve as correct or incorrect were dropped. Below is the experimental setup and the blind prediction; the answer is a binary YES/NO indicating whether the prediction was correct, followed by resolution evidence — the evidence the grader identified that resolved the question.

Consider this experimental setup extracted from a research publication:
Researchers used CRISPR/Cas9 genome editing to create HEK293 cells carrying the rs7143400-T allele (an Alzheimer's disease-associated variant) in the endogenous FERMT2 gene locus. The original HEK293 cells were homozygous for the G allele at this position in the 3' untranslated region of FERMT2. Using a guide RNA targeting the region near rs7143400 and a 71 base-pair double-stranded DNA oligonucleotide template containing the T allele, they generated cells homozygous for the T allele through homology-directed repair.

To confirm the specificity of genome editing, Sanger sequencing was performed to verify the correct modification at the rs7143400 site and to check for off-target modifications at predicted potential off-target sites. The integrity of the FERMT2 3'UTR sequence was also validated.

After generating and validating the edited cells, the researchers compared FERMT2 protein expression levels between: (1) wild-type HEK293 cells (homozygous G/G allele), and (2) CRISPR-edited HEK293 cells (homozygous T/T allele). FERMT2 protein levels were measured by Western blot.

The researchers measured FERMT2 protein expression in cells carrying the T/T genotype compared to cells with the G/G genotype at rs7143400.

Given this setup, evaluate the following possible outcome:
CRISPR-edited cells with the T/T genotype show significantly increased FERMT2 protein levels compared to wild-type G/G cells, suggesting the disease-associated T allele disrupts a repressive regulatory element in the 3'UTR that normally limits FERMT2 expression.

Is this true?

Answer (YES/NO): NO